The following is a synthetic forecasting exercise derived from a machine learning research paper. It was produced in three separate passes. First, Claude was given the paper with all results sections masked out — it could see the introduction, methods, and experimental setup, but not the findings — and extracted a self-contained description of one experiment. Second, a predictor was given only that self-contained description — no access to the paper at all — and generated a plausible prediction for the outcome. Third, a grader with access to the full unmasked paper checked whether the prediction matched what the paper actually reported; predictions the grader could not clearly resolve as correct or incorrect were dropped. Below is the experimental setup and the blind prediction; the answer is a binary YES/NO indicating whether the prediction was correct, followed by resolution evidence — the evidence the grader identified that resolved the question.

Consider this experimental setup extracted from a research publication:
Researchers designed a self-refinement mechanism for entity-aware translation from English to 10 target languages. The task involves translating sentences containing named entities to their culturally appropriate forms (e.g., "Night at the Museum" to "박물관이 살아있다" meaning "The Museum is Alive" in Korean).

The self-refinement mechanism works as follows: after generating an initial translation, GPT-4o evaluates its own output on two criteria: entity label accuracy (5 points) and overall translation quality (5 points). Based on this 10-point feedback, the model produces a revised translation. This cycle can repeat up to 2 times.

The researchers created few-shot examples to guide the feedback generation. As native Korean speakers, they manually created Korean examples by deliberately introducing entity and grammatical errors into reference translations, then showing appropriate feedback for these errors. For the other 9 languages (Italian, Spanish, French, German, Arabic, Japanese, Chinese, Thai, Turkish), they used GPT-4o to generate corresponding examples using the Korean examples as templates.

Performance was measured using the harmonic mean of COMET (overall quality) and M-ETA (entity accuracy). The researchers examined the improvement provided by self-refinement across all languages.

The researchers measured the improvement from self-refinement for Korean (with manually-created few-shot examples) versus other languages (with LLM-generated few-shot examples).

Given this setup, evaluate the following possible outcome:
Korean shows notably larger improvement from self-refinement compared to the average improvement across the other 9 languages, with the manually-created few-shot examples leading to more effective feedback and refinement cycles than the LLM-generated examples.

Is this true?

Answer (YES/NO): NO